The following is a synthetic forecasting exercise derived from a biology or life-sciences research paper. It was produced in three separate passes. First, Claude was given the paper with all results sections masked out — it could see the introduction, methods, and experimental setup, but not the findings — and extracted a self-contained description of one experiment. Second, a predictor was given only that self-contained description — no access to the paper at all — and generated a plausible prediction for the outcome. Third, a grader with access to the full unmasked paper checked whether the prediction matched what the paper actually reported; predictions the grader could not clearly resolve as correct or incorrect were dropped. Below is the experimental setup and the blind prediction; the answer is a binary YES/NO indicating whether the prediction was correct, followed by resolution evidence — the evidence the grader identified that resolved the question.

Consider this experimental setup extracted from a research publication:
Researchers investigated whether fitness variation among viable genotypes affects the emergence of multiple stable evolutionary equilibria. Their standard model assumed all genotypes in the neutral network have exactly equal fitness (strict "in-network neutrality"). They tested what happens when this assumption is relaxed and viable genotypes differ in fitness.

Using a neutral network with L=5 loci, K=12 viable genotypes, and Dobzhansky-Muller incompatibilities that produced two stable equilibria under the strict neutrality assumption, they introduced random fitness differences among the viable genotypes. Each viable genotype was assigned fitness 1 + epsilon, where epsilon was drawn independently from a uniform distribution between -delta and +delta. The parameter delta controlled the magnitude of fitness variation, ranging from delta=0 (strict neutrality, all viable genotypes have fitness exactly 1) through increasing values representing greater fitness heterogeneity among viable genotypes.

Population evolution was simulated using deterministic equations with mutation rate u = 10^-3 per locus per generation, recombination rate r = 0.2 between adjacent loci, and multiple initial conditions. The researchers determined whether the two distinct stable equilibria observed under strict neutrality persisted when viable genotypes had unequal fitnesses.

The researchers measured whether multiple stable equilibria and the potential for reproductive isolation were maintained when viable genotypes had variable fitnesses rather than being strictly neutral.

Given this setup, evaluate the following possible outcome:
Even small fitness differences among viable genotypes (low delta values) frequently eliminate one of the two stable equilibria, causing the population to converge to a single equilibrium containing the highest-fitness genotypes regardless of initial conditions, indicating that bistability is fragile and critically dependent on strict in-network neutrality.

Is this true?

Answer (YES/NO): NO